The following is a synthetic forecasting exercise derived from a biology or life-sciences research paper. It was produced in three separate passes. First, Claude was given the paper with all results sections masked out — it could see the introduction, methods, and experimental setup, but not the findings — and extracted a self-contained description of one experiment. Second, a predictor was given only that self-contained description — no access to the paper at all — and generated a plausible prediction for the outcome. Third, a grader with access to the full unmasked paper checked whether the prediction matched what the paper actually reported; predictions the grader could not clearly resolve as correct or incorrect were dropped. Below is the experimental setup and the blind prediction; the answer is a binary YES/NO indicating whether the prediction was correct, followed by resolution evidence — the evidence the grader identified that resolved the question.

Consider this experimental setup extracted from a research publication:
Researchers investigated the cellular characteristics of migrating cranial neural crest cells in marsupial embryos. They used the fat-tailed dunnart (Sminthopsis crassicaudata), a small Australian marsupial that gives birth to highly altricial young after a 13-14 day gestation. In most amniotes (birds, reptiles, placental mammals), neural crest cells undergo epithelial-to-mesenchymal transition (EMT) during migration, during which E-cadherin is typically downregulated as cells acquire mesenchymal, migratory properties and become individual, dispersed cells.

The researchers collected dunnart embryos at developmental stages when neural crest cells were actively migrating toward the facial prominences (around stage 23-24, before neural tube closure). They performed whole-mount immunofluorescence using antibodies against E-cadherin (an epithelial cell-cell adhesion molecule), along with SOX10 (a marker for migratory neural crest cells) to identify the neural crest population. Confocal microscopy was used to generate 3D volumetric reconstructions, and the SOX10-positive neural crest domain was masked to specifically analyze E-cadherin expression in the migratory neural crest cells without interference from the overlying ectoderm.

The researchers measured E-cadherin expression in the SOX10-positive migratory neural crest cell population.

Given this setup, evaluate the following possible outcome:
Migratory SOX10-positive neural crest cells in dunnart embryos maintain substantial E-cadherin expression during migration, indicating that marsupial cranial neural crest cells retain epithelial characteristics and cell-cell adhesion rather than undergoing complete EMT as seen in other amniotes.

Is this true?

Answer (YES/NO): YES